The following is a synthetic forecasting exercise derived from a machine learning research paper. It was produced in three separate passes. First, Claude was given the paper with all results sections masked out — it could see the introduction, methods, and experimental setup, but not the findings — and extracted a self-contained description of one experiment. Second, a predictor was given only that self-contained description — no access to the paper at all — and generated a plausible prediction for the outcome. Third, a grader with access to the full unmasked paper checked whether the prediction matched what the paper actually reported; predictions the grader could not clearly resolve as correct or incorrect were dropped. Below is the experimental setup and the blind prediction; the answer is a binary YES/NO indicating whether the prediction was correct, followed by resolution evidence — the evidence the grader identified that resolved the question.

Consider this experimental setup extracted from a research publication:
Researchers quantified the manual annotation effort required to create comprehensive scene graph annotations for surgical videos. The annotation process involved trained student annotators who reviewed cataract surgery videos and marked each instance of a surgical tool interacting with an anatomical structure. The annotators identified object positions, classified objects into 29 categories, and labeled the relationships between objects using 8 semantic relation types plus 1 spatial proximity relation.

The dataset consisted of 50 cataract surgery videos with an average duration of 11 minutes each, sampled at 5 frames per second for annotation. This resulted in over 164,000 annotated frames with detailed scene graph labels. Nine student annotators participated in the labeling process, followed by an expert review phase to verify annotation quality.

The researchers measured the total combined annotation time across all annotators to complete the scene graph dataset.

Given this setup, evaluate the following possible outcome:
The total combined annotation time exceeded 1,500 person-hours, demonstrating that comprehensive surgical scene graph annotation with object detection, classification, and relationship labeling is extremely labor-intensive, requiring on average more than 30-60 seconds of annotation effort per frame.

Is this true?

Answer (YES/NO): NO